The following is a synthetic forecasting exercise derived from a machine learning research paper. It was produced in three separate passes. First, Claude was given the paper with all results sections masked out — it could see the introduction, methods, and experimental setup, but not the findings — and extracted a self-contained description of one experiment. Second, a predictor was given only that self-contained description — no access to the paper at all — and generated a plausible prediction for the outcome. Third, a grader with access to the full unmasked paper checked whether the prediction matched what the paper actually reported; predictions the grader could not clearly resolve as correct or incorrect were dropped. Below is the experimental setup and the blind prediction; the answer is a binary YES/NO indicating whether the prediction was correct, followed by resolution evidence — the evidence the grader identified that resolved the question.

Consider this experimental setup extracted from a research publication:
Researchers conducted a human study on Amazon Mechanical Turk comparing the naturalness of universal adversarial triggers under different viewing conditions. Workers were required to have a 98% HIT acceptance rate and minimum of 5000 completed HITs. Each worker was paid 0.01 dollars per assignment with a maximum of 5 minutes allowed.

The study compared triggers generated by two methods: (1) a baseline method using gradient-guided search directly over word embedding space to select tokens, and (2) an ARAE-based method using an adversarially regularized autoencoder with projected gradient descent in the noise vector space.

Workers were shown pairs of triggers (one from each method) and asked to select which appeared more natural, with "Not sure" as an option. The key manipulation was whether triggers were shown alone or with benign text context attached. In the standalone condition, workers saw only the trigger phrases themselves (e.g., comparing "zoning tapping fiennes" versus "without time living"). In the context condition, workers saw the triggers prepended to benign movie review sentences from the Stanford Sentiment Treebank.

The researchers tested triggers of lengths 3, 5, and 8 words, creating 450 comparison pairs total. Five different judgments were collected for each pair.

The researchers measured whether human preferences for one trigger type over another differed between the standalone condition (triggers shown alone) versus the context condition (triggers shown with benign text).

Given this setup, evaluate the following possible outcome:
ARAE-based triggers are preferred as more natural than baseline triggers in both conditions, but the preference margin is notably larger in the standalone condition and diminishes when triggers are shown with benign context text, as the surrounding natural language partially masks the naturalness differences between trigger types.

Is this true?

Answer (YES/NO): YES